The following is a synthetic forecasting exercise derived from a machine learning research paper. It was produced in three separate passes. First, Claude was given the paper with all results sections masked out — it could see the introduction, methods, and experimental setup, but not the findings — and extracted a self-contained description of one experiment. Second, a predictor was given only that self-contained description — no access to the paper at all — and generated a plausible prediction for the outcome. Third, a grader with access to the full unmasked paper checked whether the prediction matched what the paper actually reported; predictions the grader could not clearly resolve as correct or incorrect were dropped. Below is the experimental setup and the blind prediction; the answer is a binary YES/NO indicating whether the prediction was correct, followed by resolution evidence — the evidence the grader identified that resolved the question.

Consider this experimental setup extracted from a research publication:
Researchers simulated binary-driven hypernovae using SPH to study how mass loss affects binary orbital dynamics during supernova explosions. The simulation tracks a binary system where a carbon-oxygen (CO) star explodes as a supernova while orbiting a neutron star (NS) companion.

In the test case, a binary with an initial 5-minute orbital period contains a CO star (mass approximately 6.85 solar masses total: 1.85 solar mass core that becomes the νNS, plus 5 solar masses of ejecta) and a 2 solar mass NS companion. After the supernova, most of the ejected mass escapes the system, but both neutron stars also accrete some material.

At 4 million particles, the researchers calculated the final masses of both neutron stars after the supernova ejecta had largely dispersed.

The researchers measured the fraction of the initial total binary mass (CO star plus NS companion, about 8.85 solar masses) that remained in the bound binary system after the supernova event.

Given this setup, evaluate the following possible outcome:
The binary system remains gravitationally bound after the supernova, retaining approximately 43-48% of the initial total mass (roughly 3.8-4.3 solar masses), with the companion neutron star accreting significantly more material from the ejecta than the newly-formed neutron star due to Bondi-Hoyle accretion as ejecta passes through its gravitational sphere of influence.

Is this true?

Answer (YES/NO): NO